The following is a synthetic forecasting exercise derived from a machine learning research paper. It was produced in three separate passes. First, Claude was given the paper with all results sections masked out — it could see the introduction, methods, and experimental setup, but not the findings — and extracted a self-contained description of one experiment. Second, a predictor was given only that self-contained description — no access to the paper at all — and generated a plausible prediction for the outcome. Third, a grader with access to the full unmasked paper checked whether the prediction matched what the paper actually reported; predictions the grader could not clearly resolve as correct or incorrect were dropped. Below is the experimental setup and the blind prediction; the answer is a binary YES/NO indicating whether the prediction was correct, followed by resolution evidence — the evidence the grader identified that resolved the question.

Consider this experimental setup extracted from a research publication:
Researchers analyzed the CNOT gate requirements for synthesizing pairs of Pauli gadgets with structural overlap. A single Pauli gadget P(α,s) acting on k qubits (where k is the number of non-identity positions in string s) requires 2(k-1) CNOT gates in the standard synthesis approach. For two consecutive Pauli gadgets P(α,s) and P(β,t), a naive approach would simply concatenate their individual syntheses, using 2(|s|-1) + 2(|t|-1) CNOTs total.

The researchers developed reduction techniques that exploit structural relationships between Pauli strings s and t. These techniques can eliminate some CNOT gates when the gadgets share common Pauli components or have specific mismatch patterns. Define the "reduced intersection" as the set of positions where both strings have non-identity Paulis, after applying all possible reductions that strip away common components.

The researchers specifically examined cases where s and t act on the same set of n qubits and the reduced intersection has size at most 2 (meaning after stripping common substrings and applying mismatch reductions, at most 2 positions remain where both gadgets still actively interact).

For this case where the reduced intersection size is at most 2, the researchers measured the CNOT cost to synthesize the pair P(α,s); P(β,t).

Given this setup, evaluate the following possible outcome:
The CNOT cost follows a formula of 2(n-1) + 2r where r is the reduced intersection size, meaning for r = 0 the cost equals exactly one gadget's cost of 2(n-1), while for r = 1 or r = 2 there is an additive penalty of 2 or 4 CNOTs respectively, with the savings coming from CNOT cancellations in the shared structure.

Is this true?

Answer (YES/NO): NO